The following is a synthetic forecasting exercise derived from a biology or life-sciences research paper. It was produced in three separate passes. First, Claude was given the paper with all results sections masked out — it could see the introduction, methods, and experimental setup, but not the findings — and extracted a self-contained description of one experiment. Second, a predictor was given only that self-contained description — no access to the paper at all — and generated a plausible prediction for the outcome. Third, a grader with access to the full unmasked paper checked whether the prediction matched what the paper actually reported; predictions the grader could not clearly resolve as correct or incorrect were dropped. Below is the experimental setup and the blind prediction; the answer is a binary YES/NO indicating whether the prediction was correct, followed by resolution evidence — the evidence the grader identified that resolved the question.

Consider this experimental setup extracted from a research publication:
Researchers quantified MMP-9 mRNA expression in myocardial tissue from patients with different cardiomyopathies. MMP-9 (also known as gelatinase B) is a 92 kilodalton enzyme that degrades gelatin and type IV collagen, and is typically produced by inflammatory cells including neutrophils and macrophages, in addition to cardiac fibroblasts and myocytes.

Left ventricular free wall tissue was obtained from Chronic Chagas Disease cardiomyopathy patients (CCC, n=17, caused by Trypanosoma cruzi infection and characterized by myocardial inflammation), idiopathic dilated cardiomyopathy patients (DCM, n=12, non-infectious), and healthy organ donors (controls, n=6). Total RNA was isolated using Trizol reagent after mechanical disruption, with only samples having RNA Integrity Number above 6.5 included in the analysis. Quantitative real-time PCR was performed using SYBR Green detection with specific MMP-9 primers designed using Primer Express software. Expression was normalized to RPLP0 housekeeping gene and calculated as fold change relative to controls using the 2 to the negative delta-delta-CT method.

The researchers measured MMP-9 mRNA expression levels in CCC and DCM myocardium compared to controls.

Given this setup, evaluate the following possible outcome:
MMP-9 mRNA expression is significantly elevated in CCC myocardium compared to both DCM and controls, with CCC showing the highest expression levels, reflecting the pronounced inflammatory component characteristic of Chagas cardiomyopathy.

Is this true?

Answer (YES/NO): NO